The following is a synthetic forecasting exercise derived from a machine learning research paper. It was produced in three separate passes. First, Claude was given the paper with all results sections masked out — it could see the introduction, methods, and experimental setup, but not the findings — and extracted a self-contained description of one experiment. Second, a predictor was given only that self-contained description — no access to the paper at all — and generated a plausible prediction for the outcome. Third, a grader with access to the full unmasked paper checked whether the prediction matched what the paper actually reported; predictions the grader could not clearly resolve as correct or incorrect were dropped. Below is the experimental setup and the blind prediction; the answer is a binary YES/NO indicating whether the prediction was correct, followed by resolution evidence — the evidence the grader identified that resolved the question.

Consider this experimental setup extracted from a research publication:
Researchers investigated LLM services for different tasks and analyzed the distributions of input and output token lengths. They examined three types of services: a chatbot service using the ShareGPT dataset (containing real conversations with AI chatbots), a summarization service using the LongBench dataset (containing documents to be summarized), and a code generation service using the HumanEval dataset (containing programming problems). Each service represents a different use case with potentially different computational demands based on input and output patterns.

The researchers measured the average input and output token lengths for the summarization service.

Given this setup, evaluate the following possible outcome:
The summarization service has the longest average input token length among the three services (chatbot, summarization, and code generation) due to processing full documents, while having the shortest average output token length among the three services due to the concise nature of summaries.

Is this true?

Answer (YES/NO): YES